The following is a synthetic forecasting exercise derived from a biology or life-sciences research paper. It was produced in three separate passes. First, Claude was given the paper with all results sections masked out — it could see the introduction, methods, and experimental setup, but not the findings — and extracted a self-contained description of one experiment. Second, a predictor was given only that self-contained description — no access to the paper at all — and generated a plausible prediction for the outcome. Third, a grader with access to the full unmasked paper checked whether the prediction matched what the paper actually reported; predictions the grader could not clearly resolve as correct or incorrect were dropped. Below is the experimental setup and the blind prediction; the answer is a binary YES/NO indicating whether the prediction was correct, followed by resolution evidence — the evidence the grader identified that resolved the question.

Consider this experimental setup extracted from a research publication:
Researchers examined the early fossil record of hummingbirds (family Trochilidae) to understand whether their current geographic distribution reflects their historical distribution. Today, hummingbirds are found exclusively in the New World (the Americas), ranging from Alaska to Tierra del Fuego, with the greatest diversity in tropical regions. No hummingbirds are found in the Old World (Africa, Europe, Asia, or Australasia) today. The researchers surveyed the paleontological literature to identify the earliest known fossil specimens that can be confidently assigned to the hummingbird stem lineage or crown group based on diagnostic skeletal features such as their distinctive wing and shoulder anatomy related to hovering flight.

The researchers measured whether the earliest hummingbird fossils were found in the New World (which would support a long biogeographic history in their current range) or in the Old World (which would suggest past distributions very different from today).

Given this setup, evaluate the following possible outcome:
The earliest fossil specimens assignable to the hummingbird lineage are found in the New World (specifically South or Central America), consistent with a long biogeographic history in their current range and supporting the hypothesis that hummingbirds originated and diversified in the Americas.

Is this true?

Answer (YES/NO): NO